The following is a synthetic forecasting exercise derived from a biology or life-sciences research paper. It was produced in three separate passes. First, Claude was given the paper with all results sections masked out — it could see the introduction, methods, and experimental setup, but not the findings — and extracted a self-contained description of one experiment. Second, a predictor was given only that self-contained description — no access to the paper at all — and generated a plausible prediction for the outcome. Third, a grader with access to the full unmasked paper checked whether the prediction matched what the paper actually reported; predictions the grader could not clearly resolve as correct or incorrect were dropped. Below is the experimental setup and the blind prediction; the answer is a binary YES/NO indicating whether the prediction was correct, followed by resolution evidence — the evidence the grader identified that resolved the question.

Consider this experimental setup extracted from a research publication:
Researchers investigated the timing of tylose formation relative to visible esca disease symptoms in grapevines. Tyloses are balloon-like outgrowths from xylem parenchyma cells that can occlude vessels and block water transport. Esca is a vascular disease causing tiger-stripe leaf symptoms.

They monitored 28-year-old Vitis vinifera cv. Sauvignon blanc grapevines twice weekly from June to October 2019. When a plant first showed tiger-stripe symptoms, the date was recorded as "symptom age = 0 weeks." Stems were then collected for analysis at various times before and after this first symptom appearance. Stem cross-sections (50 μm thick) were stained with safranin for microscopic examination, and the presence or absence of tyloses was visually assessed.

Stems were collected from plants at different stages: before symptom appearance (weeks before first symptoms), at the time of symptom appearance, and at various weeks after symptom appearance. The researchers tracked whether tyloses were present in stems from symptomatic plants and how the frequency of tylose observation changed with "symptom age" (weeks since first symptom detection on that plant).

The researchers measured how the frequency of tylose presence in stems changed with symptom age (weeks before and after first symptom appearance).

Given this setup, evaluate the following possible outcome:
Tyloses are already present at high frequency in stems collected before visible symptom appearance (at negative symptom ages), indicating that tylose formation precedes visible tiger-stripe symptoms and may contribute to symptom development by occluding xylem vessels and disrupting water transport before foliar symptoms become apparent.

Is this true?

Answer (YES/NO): NO